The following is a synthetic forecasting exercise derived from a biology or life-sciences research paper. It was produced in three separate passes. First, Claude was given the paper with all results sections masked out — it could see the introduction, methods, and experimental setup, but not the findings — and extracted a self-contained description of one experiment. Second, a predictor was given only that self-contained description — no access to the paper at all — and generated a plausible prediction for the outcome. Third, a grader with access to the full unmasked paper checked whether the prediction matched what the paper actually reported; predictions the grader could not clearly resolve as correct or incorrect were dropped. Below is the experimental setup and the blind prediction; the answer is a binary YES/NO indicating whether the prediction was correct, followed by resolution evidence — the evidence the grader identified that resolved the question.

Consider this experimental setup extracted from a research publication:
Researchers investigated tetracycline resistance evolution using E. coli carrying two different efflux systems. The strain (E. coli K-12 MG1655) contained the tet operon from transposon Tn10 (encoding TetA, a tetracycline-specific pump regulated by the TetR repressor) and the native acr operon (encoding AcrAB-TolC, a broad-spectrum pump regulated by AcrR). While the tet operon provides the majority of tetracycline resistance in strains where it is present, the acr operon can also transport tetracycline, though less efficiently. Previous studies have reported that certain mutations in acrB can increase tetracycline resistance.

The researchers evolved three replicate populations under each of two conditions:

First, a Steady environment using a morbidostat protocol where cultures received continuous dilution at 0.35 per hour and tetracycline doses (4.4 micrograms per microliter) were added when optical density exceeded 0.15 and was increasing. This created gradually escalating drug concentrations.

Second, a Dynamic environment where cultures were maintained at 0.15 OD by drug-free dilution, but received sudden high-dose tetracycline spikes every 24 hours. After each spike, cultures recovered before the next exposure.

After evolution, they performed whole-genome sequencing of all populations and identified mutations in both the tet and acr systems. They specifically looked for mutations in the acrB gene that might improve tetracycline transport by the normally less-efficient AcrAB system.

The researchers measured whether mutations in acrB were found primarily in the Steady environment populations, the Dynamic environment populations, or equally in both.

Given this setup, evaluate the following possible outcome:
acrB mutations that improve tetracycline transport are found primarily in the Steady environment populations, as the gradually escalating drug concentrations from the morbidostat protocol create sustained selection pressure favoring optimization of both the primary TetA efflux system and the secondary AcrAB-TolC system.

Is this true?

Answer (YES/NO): YES